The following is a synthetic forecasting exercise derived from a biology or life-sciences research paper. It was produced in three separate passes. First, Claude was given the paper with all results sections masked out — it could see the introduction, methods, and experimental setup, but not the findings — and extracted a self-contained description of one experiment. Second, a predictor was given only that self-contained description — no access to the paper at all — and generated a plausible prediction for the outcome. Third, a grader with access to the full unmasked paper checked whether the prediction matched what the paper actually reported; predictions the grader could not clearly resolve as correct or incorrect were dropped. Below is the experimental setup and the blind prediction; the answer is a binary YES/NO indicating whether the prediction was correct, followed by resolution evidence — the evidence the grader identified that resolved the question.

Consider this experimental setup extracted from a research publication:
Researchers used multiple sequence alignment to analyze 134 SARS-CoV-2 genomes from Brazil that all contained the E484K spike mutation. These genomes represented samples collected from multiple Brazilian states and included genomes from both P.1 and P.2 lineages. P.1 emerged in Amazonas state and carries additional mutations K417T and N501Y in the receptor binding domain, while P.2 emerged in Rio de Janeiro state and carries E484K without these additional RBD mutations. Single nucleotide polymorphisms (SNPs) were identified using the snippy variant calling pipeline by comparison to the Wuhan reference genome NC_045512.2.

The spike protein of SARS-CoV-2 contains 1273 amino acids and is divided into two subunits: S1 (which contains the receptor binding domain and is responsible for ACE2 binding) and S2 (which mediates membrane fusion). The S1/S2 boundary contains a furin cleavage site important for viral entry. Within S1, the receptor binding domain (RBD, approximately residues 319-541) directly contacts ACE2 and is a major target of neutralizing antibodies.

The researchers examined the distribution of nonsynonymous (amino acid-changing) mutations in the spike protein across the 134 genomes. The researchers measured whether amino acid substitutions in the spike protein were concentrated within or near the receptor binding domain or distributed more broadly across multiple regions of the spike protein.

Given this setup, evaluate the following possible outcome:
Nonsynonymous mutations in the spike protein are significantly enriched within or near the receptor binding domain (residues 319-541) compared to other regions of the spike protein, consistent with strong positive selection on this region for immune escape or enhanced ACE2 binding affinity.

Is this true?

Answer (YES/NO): NO